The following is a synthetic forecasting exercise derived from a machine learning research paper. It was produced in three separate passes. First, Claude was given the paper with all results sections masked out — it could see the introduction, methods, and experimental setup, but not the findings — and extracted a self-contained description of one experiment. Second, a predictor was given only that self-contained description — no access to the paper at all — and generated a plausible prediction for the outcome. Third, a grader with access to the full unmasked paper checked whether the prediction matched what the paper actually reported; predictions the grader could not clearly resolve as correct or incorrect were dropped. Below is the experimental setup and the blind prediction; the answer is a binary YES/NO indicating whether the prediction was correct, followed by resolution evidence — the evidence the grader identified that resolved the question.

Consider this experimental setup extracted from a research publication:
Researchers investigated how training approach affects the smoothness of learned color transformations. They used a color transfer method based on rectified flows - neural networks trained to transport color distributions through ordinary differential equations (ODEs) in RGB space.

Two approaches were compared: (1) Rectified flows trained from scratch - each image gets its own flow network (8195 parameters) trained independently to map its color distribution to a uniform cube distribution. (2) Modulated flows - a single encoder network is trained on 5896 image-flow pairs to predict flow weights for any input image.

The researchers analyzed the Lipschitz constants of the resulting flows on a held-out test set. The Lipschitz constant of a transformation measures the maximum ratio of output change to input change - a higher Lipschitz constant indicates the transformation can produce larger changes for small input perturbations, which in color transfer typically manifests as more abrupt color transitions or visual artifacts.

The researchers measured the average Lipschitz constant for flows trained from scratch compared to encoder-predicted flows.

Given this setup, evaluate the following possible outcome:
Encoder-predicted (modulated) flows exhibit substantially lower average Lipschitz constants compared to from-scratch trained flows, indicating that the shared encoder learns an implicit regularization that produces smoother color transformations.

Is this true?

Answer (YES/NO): YES